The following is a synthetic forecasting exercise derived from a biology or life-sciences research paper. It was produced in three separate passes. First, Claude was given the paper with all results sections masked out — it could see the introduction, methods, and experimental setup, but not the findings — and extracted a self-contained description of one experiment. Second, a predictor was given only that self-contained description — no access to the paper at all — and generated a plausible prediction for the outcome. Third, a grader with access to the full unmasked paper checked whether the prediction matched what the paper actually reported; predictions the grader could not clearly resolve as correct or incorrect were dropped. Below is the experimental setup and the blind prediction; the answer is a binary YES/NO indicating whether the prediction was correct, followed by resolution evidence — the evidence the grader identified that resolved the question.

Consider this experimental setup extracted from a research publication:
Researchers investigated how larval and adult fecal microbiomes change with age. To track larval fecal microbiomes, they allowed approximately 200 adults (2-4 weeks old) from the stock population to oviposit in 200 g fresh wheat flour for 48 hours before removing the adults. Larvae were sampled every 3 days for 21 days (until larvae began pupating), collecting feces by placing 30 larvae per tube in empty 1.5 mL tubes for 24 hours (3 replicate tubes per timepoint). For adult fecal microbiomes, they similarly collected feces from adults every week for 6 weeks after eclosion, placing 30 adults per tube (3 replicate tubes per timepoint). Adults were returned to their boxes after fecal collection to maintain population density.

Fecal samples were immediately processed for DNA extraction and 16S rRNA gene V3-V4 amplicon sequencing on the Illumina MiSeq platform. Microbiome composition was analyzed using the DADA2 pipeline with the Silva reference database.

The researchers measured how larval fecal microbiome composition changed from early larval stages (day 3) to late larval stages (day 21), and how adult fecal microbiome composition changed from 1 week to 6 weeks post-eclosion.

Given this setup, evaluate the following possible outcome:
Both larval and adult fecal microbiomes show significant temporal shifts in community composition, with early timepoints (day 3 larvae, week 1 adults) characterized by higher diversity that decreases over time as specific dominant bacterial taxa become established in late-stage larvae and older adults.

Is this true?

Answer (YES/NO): NO